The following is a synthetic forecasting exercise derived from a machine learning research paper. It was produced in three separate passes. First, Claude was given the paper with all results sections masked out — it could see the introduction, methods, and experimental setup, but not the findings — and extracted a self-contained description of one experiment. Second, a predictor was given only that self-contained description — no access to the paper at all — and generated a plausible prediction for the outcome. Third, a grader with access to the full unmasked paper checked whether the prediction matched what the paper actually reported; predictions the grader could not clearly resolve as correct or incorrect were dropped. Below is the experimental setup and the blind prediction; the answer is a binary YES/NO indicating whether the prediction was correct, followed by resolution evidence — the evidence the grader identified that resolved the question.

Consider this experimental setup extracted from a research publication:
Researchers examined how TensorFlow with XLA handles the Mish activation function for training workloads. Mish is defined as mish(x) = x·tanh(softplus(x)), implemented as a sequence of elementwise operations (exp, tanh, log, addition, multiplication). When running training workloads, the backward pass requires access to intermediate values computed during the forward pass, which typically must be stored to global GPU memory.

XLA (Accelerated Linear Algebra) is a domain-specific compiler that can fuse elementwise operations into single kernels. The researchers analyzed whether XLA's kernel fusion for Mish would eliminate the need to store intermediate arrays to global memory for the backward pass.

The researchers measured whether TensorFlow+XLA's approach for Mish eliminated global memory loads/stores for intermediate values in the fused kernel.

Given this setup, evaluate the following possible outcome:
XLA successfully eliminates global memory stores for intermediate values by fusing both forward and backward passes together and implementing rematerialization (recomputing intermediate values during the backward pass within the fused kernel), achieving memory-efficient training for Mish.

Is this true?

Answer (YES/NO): NO